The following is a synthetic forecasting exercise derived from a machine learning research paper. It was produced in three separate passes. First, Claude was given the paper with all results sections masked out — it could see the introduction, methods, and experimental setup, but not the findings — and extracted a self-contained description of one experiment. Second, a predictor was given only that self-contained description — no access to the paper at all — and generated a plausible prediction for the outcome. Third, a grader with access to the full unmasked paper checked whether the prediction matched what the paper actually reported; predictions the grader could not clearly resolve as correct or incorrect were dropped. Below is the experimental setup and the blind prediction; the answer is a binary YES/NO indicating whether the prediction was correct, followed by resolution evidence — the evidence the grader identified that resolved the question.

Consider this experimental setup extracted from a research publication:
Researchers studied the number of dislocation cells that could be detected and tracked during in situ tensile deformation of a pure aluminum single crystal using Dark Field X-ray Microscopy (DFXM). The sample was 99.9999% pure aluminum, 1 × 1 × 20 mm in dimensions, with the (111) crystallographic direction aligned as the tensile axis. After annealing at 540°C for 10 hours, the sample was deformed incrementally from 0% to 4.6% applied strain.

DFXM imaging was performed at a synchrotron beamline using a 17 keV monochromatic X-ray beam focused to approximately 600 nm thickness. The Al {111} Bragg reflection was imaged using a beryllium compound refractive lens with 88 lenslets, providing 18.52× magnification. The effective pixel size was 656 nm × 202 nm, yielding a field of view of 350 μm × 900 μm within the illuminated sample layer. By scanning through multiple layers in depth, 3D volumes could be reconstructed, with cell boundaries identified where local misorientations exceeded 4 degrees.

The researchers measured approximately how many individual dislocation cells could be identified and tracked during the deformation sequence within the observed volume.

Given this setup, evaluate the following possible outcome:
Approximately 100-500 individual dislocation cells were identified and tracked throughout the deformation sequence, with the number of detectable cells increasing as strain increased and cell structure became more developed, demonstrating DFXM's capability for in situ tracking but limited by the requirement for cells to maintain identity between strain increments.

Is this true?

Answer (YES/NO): NO